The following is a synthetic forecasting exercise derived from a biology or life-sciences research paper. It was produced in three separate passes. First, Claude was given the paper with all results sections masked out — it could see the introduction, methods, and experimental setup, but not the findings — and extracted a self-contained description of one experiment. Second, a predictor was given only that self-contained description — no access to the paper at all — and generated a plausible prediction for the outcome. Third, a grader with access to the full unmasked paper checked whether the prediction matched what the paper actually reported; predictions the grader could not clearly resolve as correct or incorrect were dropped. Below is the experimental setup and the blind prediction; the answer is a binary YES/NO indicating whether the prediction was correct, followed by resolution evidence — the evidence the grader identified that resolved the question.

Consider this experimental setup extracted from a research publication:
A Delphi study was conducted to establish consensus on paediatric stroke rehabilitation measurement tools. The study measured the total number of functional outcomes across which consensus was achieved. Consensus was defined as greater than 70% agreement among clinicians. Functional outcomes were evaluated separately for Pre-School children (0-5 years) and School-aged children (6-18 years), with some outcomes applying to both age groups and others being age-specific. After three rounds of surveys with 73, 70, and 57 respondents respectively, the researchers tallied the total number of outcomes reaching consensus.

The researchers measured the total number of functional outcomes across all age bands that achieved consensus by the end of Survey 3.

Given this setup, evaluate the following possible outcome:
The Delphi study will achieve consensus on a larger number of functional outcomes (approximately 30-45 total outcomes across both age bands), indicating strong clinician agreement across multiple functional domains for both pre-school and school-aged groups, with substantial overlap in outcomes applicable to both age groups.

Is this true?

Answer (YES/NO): YES